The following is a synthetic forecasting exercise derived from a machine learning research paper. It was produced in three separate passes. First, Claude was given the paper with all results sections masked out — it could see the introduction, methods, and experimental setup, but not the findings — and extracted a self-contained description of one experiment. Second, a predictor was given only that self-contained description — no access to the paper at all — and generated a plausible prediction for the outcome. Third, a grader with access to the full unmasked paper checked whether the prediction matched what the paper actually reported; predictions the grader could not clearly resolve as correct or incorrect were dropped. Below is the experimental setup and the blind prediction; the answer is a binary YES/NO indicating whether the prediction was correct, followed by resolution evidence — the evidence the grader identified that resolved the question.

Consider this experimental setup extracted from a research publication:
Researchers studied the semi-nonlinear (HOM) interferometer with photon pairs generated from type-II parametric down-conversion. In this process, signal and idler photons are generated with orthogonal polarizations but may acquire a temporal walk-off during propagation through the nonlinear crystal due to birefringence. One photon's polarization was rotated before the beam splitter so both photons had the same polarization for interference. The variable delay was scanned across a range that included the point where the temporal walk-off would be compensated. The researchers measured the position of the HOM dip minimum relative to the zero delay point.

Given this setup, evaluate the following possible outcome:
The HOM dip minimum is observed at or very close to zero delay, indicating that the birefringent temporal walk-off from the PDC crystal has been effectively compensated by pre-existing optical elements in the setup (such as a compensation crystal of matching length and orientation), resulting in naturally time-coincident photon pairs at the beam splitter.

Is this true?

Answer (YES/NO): NO